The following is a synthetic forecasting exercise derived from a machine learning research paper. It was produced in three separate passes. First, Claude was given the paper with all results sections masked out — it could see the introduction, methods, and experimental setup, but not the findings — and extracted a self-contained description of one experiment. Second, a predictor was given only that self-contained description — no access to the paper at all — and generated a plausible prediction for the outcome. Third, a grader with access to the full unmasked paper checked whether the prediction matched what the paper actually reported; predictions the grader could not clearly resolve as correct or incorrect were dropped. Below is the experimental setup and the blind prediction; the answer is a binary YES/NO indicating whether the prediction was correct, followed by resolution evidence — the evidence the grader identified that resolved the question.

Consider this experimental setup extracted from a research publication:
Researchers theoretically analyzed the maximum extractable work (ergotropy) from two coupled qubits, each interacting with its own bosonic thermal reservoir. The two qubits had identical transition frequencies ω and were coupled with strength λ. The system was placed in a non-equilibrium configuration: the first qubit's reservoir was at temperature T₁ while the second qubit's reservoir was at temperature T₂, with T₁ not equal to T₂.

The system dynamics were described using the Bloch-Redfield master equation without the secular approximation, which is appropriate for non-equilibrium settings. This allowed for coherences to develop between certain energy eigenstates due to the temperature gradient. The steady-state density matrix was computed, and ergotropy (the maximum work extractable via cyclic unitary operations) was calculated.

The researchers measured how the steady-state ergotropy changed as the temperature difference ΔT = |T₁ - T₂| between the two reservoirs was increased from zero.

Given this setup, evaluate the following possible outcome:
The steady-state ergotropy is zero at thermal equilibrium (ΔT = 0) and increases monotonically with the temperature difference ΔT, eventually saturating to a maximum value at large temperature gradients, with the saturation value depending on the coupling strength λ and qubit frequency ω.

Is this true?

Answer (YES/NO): NO